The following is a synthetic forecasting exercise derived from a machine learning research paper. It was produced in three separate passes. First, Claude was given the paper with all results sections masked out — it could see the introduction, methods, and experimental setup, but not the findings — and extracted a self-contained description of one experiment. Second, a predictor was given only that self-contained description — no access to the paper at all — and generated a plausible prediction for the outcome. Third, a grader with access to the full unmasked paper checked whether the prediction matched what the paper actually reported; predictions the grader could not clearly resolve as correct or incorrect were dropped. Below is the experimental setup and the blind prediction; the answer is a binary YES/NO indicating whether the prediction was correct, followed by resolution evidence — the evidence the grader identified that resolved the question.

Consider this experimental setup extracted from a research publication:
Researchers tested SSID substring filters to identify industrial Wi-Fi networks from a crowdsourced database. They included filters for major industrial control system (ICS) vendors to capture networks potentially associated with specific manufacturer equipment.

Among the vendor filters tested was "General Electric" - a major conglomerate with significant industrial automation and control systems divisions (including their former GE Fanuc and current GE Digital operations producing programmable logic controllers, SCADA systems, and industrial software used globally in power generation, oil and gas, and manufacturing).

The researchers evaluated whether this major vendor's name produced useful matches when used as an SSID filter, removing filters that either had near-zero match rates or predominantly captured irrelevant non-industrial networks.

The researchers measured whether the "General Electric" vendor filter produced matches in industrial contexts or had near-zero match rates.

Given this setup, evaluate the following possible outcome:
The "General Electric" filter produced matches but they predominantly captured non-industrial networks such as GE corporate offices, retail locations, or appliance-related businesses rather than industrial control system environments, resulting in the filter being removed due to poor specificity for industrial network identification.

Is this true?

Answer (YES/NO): NO